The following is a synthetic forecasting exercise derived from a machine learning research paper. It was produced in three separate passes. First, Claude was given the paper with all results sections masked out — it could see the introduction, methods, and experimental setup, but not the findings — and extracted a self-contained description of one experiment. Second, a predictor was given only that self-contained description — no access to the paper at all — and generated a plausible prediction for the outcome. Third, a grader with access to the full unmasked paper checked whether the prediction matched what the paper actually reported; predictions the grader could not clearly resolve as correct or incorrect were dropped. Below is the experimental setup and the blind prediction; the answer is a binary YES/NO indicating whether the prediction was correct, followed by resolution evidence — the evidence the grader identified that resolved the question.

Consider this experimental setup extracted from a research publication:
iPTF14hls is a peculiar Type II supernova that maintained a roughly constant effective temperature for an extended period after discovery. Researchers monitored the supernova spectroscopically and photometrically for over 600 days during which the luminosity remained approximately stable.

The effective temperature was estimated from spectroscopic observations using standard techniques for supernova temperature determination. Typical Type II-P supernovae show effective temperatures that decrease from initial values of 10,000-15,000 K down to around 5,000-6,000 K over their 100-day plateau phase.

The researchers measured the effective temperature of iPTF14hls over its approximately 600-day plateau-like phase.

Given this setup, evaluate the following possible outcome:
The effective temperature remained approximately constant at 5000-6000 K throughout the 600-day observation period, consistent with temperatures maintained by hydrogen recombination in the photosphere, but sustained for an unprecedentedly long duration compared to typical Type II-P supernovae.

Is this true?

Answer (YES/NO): YES